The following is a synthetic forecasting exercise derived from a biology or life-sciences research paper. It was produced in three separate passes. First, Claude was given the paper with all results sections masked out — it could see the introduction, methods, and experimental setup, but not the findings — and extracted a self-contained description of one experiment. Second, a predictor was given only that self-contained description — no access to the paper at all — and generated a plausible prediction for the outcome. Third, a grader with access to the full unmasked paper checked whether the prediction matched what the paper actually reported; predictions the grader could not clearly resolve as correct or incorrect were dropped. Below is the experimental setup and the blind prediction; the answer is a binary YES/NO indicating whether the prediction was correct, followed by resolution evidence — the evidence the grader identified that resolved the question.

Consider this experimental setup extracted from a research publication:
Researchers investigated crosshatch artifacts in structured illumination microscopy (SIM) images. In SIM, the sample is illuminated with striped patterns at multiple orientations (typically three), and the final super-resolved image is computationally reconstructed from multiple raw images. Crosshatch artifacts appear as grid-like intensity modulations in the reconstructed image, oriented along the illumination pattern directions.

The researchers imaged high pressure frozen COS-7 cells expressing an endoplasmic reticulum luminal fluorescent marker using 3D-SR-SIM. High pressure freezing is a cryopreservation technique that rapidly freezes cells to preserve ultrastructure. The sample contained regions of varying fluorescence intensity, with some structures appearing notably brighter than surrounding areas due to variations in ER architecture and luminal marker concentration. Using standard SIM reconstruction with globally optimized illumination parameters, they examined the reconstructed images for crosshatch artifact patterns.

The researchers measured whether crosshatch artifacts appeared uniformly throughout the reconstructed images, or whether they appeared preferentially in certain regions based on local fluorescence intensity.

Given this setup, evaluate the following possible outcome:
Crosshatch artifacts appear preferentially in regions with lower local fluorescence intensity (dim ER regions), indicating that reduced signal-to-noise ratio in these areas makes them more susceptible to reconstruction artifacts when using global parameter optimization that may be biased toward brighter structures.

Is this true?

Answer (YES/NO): NO